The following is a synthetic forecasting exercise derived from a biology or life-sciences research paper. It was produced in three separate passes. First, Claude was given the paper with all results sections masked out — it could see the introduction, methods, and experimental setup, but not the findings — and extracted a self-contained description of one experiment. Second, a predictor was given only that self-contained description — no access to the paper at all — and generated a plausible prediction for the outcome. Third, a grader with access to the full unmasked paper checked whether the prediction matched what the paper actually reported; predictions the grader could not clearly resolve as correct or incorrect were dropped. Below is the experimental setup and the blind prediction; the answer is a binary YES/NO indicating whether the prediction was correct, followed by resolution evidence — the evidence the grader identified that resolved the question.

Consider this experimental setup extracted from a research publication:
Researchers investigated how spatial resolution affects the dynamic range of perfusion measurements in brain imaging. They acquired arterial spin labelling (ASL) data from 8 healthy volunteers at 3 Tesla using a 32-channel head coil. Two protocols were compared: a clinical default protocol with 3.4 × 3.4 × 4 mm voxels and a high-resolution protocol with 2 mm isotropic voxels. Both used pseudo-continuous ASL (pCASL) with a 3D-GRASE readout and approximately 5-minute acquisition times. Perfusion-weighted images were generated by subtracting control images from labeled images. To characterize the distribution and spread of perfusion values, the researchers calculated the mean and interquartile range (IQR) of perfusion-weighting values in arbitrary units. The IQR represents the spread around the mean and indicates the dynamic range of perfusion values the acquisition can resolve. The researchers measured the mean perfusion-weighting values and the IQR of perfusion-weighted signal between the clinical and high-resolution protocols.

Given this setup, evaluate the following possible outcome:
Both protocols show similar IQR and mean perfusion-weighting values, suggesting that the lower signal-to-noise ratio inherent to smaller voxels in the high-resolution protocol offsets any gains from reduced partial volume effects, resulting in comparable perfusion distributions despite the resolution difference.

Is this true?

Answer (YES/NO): NO